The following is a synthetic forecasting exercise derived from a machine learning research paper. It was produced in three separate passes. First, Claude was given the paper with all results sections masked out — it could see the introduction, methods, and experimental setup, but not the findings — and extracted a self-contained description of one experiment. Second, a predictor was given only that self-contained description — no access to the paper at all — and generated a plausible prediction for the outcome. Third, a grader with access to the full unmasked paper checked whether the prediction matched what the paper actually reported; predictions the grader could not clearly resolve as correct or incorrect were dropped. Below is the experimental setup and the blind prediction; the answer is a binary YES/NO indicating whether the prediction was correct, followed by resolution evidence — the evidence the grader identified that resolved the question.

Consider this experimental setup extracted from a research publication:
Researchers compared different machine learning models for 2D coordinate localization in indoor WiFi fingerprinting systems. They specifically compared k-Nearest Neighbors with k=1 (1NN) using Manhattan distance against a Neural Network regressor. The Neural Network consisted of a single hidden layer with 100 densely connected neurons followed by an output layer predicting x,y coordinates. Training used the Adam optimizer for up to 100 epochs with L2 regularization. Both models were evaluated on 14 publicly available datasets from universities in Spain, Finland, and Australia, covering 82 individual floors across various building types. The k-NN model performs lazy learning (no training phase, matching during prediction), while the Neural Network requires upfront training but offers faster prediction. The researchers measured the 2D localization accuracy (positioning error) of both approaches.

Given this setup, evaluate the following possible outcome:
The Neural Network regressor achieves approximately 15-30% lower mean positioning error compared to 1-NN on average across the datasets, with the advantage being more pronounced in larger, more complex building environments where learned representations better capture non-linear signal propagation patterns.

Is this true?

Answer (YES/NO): NO